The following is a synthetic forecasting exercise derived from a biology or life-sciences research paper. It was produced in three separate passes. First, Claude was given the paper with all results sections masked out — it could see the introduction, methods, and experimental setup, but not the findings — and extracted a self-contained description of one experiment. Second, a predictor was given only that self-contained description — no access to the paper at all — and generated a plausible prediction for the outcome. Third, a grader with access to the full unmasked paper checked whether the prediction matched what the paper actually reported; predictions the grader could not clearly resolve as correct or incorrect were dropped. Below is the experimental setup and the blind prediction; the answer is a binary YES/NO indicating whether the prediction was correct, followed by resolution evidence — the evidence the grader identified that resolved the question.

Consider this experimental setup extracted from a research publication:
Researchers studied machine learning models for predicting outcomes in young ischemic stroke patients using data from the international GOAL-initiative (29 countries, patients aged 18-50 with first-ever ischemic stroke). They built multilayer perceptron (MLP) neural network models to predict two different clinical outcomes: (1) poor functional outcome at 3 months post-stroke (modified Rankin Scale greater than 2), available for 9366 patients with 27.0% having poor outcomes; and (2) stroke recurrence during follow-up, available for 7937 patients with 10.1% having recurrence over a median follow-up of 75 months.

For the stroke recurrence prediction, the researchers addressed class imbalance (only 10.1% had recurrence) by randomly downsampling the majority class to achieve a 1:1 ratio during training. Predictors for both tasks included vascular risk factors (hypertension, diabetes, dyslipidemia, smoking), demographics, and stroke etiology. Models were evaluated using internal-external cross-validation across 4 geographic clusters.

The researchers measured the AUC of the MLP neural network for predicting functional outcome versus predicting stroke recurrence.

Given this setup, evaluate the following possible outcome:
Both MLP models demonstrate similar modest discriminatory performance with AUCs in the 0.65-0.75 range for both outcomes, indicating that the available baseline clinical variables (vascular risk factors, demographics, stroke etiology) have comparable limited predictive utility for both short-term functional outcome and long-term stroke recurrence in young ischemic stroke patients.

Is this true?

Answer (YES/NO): NO